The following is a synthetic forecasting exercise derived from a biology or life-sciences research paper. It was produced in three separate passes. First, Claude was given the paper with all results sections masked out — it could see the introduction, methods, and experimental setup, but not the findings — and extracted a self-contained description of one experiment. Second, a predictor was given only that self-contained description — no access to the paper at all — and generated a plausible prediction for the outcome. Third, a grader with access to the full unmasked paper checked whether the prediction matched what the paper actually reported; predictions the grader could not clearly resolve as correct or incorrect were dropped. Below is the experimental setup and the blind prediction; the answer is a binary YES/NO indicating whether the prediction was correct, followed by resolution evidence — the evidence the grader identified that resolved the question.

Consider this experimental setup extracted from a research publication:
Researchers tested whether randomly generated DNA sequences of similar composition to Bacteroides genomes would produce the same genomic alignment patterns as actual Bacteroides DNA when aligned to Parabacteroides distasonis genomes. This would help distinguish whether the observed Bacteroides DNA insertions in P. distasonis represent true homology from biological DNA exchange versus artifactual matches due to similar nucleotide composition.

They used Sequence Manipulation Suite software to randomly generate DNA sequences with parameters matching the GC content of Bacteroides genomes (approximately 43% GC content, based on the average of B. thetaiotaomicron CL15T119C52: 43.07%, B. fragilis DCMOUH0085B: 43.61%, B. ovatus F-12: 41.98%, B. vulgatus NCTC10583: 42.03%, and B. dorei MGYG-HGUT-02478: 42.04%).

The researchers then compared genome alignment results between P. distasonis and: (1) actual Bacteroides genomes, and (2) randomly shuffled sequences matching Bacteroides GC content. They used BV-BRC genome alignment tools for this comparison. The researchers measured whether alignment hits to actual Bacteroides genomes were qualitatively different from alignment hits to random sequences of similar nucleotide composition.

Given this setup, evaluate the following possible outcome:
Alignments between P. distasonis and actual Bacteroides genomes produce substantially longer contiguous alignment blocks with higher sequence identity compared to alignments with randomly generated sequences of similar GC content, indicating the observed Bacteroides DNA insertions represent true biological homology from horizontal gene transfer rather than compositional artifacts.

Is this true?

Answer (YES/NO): YES